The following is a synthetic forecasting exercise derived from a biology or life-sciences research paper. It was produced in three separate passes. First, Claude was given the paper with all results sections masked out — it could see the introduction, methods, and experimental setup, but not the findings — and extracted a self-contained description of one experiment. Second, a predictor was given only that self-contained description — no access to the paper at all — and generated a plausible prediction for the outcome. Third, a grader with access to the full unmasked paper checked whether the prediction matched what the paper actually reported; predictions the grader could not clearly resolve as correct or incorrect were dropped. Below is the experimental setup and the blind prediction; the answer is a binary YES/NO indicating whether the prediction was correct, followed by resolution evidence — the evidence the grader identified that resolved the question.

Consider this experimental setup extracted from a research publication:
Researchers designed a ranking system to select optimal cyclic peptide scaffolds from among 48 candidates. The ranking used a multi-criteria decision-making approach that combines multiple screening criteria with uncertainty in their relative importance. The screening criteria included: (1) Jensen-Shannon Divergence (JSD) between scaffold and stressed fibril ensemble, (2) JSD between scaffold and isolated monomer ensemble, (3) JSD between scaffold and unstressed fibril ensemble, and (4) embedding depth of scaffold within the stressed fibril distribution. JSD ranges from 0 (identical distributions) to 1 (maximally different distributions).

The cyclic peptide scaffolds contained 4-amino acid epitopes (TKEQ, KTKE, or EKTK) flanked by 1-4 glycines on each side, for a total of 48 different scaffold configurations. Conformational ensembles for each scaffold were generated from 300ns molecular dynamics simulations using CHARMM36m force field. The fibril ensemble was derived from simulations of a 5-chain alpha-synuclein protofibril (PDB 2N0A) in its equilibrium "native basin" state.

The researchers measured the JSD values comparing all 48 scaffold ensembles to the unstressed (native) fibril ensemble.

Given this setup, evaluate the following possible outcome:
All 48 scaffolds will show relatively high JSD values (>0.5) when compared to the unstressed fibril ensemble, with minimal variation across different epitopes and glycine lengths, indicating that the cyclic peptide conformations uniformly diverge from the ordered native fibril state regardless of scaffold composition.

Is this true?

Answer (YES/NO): YES